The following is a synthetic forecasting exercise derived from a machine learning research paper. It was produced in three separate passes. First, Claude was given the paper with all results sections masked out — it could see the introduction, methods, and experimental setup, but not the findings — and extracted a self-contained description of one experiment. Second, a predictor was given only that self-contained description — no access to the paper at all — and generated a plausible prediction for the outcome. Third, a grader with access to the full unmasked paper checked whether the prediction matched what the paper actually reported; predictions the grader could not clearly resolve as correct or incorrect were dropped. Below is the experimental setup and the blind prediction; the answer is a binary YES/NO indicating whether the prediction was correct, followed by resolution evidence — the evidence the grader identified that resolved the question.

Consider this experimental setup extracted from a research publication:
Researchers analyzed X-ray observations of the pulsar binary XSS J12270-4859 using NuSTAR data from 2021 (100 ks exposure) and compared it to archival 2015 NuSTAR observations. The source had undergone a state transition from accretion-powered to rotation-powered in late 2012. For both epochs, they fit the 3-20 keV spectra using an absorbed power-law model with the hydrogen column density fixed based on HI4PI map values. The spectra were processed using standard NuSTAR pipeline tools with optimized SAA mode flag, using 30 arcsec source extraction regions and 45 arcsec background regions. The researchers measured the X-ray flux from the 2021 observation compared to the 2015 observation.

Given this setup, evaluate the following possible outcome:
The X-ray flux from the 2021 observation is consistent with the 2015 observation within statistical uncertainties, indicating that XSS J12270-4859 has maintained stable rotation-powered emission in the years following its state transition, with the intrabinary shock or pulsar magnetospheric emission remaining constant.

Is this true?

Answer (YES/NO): NO